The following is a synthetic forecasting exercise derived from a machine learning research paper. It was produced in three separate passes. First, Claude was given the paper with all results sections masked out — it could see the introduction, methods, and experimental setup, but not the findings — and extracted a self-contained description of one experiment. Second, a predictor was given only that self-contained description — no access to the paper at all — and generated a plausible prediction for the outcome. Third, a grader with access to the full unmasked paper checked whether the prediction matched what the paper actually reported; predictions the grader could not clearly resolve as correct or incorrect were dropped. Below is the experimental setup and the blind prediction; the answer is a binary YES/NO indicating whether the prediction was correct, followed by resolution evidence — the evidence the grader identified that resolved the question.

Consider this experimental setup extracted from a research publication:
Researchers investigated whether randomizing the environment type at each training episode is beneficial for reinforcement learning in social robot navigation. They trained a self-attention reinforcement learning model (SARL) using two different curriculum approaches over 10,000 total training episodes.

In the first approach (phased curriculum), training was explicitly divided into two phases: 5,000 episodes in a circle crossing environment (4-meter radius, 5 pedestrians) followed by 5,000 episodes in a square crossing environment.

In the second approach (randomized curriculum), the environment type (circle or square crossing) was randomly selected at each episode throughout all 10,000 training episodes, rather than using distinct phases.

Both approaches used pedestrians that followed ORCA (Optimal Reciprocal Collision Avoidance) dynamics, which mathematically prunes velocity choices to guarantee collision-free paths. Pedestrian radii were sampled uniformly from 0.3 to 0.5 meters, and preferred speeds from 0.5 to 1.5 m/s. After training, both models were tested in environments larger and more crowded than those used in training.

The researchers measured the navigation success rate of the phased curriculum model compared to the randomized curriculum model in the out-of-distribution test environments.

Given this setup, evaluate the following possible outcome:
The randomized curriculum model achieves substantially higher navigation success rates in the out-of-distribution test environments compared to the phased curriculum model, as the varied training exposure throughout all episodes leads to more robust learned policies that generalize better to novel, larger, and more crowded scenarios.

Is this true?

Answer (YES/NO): NO